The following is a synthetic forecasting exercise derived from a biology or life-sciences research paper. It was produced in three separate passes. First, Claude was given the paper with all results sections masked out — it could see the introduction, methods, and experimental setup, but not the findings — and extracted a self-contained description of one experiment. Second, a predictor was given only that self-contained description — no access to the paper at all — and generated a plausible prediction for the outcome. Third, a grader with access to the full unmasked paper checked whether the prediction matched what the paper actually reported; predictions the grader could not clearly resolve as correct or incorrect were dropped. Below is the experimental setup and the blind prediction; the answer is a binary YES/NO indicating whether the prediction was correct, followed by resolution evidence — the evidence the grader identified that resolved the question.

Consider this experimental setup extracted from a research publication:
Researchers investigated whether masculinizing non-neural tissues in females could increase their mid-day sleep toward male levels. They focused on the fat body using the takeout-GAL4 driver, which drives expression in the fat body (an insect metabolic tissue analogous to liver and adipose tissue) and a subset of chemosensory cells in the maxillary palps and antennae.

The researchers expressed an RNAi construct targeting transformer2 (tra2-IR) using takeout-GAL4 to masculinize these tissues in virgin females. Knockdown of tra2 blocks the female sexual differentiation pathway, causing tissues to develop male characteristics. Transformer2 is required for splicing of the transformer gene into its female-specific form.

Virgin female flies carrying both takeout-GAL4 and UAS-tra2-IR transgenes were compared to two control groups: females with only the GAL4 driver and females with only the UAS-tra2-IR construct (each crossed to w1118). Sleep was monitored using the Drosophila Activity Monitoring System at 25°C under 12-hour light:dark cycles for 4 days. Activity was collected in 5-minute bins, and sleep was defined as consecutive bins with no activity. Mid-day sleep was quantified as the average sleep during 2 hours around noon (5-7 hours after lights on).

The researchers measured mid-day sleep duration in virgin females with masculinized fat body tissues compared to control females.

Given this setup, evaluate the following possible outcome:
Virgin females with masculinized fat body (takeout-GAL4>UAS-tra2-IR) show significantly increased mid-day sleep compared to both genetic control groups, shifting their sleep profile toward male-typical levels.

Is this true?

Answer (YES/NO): YES